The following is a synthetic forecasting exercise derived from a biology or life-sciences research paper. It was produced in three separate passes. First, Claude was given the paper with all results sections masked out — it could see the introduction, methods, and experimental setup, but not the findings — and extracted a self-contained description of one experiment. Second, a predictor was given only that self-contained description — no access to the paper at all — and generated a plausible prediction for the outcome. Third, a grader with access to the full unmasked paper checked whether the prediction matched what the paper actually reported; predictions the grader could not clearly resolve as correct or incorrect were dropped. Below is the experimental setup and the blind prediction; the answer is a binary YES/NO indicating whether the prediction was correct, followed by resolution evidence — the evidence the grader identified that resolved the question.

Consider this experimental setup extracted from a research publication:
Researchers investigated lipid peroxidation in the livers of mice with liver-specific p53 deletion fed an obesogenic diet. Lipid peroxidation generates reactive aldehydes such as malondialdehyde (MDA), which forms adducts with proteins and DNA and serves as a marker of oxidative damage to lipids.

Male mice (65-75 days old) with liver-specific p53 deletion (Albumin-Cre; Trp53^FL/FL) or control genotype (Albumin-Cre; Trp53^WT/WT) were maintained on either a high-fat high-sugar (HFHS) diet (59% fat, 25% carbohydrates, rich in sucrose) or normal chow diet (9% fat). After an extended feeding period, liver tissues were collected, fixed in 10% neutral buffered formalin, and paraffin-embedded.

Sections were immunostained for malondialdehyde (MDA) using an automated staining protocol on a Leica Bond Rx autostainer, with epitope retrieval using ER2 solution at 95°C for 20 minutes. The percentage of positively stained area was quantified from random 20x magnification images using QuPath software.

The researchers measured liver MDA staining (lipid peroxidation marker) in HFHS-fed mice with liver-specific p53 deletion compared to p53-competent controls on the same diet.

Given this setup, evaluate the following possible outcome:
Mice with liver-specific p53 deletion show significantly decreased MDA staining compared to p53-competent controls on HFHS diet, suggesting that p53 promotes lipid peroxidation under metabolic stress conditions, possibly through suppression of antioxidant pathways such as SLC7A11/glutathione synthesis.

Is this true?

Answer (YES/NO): NO